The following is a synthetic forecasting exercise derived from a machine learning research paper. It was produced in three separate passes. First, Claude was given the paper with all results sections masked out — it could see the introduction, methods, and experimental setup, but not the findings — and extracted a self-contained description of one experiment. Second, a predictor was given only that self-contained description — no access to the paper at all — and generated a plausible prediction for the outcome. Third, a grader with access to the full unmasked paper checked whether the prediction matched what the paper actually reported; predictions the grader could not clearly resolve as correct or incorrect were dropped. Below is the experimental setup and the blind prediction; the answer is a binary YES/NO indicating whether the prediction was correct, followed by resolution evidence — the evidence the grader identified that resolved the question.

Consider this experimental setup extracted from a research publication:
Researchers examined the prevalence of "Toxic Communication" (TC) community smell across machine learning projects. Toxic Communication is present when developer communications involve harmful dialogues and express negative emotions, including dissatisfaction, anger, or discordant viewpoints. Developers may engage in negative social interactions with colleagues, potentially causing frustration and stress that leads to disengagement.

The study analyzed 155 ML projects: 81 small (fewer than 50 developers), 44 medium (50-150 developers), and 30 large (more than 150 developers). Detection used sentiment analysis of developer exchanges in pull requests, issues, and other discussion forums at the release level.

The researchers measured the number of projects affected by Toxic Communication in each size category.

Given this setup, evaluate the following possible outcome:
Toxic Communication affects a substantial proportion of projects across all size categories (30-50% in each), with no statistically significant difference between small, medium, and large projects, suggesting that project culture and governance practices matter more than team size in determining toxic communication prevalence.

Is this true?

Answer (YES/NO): NO